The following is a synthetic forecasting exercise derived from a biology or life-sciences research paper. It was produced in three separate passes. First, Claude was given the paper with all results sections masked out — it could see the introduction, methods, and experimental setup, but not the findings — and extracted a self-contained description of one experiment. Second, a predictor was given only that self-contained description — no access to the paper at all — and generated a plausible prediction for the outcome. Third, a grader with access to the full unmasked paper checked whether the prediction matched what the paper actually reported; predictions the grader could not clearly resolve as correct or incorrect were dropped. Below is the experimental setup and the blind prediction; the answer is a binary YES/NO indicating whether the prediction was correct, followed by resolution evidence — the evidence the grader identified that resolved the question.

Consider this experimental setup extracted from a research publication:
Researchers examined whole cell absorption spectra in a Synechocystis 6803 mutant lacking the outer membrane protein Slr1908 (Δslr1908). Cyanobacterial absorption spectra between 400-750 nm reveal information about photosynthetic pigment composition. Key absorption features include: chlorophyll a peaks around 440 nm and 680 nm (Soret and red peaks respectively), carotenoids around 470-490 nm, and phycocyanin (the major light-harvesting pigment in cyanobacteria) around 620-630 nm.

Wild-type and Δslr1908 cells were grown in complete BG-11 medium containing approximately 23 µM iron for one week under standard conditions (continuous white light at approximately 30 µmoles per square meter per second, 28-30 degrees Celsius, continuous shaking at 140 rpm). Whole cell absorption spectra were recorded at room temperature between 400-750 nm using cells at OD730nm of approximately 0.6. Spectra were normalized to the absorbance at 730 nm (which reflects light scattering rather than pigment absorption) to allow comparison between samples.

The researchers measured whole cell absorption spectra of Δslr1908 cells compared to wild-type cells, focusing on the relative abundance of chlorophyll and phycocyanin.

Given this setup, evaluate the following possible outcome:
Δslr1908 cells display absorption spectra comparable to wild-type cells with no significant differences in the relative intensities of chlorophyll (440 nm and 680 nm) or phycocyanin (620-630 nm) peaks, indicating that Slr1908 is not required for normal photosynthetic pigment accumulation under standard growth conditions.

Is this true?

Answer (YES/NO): NO